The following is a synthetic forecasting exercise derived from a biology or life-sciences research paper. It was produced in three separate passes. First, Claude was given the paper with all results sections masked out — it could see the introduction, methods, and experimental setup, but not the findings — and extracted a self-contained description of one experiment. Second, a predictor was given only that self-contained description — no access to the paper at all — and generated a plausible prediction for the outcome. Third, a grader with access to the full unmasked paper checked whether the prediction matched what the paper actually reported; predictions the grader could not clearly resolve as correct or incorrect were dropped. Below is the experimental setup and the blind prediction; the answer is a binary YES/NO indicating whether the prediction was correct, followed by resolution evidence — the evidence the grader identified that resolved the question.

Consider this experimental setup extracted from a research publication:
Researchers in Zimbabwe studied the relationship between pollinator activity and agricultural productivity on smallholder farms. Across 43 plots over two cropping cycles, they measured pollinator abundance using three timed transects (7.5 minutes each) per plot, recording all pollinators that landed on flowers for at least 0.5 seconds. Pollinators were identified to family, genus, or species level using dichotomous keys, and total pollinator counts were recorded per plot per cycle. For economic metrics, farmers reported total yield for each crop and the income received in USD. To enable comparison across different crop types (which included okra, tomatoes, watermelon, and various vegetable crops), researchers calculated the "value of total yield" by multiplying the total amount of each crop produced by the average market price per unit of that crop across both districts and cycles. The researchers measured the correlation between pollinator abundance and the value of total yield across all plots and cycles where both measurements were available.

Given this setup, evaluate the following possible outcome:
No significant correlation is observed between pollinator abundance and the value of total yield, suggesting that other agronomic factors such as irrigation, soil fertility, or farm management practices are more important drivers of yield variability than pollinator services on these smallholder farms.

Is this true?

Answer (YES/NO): NO